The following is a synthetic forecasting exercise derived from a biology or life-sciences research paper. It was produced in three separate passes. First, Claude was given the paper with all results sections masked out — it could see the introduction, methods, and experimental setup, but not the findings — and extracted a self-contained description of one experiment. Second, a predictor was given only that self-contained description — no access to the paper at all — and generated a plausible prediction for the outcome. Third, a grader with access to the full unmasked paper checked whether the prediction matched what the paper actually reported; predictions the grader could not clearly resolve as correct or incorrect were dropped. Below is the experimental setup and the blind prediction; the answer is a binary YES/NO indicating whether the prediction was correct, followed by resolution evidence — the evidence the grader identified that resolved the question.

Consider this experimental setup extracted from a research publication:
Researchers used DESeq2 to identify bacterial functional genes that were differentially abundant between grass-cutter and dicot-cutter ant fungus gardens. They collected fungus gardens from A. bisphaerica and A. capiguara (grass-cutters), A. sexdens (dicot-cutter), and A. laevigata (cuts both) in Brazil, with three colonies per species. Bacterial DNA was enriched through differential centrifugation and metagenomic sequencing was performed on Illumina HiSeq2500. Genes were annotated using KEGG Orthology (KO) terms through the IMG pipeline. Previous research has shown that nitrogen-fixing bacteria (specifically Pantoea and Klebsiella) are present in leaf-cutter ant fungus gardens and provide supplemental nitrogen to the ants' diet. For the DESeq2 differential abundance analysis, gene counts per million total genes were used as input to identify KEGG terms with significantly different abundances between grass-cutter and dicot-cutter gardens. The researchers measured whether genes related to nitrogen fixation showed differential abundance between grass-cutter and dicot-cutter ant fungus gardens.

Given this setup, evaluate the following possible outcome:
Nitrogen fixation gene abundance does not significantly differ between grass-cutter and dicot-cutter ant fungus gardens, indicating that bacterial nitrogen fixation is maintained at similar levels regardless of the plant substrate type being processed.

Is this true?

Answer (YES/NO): NO